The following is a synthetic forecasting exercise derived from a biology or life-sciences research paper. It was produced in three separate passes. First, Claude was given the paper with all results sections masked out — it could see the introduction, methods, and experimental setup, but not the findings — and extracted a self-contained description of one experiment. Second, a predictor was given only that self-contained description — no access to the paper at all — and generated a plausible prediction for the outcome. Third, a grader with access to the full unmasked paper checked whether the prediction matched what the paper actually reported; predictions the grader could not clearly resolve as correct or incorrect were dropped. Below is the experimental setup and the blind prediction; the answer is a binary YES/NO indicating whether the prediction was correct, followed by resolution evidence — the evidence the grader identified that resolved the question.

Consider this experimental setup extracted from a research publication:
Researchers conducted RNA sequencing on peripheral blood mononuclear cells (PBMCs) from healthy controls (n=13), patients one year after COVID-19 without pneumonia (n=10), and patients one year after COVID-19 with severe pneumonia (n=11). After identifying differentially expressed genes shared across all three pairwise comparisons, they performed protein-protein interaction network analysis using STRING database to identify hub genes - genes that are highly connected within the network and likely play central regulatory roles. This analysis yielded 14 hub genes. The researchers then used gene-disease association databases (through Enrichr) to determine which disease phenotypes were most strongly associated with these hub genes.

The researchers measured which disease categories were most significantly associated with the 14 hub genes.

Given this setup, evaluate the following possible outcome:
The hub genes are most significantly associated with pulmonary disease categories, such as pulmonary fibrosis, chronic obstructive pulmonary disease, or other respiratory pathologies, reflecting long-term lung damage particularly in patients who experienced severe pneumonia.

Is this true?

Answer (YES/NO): YES